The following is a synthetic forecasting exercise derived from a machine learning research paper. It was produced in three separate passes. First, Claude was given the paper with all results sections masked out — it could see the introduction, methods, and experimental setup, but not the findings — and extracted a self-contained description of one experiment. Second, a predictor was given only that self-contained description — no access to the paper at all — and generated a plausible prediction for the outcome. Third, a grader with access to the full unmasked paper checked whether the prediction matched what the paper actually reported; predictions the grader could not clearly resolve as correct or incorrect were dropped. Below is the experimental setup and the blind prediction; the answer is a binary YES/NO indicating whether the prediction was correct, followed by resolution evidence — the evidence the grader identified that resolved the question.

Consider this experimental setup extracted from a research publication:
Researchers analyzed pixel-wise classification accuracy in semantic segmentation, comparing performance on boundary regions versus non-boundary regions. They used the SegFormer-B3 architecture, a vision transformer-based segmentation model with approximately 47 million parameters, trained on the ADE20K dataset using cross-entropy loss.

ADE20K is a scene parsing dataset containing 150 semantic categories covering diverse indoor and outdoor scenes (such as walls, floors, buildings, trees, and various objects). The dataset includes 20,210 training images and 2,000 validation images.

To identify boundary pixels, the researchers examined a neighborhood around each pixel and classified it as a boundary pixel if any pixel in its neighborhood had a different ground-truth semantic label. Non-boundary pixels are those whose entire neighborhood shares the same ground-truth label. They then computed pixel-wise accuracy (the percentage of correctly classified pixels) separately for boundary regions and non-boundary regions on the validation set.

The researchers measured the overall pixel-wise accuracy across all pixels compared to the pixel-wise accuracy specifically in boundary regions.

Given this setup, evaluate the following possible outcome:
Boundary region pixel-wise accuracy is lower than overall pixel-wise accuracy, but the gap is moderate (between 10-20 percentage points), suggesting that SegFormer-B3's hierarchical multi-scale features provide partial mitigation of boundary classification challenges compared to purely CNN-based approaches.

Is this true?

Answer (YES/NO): NO